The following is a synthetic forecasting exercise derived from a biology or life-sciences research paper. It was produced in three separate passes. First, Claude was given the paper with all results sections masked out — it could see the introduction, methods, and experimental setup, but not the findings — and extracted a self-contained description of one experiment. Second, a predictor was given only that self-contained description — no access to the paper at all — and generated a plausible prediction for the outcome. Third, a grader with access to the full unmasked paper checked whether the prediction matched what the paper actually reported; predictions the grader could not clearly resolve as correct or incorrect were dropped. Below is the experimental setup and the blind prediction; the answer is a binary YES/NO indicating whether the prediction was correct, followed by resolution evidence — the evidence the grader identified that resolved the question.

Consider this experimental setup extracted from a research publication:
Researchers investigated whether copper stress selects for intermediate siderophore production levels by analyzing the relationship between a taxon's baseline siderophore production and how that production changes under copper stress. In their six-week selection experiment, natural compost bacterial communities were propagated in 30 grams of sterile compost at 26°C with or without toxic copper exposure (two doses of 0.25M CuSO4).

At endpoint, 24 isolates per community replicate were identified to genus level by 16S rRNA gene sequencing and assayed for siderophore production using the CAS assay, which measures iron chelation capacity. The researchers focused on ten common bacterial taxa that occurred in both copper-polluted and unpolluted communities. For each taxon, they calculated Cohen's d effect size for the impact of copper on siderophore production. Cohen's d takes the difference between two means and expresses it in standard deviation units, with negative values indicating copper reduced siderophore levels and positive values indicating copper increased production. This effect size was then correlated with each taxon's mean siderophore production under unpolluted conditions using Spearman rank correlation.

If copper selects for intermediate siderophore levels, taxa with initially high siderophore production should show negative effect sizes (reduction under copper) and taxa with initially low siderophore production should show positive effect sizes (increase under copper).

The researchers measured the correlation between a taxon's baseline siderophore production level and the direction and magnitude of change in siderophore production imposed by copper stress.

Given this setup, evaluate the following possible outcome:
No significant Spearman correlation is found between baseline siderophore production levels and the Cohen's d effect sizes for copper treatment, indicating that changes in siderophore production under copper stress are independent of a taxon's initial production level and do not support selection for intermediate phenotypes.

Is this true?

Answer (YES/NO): NO